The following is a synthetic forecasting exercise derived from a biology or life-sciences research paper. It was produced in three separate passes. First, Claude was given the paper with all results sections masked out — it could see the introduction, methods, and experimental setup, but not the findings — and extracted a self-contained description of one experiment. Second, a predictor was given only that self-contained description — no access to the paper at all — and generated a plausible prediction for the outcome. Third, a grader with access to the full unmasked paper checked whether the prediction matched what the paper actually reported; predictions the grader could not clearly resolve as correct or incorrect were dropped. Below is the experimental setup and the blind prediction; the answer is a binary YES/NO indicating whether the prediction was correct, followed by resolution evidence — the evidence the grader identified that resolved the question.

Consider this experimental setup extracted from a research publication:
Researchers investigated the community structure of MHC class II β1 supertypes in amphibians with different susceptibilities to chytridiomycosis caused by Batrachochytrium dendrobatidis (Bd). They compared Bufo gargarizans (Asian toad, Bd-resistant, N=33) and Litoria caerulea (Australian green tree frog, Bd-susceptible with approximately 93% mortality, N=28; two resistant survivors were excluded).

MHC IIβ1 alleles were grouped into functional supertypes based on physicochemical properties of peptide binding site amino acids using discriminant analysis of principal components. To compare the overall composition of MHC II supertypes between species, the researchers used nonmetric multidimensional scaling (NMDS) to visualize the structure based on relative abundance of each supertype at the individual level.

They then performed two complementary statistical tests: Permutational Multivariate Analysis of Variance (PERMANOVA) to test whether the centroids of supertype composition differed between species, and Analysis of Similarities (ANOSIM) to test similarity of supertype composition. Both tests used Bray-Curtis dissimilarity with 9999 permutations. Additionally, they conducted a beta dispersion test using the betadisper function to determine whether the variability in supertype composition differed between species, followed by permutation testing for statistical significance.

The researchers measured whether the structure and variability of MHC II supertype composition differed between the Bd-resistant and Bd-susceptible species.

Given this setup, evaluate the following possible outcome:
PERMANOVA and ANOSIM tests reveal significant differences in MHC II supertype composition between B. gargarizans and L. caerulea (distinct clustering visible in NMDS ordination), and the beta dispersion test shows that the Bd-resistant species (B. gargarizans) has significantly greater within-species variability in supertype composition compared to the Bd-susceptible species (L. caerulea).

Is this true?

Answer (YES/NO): NO